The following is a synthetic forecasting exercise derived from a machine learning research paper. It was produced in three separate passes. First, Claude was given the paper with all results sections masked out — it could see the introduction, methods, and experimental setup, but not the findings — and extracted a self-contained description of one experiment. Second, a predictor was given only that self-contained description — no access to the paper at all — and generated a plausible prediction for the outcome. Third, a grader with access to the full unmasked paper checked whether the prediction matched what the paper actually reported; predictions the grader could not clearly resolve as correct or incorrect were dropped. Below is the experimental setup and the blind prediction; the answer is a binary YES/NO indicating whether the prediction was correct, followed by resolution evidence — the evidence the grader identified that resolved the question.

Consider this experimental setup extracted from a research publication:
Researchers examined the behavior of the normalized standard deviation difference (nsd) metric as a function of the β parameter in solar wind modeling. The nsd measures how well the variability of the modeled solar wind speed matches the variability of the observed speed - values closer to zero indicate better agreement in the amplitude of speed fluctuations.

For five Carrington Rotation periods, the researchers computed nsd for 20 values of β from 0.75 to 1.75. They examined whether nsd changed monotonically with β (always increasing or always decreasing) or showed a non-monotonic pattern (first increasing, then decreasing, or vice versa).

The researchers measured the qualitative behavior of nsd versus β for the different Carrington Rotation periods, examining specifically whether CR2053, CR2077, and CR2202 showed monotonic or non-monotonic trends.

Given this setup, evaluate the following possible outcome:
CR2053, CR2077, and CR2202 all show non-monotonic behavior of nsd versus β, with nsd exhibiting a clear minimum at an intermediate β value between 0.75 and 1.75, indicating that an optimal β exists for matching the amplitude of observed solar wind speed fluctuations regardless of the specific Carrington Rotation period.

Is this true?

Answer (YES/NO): NO